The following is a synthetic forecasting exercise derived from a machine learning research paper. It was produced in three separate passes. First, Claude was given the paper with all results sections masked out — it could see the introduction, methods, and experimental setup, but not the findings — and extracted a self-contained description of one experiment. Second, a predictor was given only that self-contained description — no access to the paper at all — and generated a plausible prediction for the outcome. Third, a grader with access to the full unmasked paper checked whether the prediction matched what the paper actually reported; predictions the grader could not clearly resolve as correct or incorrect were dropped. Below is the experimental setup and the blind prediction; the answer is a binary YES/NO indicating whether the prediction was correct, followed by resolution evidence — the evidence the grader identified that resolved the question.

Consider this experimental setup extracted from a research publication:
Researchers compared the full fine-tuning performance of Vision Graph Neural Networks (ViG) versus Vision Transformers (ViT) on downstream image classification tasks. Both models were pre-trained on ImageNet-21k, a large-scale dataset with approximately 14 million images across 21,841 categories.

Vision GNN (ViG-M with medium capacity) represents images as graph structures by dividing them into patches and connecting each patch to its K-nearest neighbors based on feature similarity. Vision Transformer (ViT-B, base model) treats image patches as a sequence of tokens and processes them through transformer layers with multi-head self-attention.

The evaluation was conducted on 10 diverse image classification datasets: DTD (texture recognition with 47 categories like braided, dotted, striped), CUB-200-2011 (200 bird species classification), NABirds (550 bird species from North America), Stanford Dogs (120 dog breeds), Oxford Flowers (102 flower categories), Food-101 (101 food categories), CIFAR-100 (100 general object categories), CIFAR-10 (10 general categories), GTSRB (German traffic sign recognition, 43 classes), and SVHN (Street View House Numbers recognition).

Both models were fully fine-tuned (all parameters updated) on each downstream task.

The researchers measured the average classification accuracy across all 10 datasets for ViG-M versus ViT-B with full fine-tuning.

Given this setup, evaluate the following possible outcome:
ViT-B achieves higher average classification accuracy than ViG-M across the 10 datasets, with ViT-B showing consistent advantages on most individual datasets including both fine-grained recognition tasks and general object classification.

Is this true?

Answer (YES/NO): NO